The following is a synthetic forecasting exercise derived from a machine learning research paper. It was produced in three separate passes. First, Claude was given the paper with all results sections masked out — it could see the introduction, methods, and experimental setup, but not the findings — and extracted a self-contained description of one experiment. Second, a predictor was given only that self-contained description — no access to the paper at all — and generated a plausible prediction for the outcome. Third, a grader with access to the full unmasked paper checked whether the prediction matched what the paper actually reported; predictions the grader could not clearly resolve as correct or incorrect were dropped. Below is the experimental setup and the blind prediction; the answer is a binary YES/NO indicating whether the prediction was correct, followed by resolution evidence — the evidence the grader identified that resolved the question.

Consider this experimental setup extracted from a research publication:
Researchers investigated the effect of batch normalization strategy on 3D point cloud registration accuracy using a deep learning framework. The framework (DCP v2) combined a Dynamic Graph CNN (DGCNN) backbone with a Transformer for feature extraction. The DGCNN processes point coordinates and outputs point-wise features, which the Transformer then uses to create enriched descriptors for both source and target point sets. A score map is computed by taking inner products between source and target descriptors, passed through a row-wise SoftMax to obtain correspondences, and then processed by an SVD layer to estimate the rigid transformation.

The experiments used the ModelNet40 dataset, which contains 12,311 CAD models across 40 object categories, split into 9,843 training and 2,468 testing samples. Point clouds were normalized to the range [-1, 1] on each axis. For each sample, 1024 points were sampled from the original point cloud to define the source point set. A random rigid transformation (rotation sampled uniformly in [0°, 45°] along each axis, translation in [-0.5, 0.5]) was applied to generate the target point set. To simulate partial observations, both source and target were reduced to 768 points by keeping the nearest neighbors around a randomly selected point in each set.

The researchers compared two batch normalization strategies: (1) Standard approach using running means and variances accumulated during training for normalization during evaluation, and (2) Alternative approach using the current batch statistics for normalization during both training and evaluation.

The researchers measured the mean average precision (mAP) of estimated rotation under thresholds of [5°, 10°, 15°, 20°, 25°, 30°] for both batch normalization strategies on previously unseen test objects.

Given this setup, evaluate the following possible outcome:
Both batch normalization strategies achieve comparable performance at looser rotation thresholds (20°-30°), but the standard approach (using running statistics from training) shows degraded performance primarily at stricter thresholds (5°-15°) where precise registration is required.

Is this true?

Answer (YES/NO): NO